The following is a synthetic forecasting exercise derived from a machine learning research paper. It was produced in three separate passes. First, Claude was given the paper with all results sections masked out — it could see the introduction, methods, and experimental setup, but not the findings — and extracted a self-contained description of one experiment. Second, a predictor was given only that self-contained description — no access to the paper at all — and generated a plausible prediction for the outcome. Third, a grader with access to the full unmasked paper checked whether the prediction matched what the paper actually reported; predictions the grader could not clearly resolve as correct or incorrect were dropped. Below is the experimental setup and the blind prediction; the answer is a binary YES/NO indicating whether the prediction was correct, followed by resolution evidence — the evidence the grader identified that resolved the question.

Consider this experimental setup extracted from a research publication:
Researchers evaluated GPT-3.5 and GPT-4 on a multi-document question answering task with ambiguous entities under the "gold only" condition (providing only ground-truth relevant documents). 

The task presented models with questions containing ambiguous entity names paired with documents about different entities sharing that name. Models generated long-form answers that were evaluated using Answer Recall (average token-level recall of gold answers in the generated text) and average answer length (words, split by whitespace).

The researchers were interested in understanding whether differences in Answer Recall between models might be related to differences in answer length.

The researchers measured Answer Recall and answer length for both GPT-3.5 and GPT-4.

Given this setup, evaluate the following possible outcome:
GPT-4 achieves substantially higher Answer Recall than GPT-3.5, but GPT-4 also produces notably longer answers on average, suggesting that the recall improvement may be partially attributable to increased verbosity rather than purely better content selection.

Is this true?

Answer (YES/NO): YES